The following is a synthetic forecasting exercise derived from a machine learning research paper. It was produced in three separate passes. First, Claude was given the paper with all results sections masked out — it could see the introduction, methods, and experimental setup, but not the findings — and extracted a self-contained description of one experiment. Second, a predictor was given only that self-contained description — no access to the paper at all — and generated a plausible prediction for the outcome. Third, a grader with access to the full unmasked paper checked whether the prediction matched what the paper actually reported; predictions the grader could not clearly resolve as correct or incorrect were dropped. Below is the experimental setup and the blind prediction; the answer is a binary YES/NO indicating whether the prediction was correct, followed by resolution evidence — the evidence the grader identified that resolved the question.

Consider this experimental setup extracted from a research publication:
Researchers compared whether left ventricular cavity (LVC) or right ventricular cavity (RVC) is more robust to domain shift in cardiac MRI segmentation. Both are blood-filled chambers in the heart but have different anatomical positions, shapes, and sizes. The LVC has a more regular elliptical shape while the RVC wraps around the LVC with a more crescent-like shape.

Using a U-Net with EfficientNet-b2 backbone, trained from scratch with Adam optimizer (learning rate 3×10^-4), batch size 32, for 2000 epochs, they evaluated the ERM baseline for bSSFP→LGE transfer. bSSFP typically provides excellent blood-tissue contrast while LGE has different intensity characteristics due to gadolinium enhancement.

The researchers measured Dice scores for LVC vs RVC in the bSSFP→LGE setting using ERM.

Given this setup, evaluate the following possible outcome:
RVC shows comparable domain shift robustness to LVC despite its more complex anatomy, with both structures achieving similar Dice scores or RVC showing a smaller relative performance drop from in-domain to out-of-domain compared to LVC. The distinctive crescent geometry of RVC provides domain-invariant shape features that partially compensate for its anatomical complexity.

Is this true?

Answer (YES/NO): NO